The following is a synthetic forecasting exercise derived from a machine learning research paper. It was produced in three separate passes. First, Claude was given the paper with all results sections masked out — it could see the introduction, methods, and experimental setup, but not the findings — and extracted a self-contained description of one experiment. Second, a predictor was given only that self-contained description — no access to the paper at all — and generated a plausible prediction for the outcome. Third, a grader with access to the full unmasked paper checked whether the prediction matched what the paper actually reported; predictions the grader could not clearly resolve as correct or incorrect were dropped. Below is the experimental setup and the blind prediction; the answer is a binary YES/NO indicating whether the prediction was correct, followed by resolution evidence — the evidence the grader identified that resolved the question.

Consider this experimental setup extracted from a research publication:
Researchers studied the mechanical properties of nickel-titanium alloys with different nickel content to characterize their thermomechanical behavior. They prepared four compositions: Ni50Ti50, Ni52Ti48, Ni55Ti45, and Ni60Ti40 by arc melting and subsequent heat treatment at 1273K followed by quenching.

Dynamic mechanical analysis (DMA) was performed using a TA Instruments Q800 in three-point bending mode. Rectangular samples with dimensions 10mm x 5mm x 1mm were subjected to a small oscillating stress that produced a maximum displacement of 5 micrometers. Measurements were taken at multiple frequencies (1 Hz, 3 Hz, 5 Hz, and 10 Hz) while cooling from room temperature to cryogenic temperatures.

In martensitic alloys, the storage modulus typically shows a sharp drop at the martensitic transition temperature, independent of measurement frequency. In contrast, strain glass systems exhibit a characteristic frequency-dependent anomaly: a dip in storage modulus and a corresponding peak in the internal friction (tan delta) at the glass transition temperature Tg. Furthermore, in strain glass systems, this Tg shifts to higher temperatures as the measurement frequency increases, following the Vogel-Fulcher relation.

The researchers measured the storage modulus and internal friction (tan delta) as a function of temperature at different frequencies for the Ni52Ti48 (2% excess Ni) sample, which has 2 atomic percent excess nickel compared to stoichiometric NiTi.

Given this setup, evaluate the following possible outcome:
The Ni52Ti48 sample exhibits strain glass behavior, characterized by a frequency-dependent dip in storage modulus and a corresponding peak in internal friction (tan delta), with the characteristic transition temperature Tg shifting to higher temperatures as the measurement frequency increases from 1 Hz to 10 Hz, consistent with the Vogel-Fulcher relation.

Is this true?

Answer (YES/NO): YES